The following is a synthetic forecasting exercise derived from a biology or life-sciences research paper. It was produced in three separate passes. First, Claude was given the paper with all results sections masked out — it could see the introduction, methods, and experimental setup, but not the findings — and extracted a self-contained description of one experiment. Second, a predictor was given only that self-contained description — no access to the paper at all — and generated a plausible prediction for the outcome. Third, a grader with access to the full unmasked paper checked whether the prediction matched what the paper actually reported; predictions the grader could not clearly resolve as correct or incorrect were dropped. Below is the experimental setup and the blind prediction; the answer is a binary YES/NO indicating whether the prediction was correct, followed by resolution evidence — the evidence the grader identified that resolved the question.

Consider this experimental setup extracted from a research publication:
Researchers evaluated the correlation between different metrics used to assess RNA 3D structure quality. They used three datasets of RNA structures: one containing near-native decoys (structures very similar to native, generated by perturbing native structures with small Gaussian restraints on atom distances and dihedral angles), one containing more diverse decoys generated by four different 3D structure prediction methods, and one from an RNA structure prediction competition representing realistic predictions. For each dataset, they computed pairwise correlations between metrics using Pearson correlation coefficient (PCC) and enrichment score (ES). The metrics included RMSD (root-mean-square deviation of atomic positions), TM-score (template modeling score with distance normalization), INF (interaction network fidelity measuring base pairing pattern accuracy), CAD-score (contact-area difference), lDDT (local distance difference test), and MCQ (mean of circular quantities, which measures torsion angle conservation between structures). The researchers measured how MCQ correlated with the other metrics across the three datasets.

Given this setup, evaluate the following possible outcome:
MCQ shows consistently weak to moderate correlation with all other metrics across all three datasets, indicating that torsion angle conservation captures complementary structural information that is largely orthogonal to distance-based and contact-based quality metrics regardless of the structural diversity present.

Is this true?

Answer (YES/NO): NO